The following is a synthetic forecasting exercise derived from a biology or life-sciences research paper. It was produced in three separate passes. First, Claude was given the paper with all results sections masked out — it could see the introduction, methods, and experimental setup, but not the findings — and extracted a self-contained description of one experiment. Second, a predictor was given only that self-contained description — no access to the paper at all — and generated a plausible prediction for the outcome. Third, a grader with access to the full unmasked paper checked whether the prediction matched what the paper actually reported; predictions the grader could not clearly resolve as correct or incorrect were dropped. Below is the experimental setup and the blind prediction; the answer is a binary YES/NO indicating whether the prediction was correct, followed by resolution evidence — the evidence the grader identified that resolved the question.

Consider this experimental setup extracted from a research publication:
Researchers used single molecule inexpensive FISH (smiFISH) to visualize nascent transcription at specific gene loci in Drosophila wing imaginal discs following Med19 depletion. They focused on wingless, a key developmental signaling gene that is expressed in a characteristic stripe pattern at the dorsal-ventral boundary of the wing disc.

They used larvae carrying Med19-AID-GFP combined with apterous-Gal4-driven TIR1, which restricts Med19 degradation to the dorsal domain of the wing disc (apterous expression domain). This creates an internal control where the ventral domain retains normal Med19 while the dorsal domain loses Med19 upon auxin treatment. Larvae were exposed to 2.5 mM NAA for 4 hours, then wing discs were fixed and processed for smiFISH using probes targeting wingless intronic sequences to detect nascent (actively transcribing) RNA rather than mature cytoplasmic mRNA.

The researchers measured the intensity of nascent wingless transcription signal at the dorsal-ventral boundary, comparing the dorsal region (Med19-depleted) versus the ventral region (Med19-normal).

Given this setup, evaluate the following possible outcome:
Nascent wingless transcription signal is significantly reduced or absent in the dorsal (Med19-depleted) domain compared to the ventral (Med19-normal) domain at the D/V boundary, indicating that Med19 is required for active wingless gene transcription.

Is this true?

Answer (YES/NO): YES